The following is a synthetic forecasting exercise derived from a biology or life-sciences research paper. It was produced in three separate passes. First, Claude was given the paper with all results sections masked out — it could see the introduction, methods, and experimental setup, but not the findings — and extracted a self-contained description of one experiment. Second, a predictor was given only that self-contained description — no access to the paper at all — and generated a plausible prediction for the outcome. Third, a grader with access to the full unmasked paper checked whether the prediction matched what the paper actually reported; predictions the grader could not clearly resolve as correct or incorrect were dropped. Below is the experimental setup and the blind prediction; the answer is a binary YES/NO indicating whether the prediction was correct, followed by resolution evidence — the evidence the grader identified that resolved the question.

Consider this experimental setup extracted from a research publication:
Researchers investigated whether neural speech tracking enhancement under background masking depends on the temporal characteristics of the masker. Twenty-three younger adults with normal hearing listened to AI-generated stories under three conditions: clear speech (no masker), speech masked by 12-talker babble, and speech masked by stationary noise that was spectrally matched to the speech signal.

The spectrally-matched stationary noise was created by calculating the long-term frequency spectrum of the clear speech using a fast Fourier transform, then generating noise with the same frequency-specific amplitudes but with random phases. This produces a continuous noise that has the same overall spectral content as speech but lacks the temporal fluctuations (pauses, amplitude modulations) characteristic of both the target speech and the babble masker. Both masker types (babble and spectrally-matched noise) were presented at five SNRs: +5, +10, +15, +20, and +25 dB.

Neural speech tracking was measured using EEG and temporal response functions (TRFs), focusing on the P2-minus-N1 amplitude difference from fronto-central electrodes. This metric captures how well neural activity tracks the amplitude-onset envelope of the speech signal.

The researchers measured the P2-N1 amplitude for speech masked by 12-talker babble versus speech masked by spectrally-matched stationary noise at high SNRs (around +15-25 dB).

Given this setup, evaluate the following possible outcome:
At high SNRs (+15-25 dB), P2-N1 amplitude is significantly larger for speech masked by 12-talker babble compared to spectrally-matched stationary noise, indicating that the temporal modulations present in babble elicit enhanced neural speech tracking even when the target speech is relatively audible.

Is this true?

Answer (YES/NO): NO